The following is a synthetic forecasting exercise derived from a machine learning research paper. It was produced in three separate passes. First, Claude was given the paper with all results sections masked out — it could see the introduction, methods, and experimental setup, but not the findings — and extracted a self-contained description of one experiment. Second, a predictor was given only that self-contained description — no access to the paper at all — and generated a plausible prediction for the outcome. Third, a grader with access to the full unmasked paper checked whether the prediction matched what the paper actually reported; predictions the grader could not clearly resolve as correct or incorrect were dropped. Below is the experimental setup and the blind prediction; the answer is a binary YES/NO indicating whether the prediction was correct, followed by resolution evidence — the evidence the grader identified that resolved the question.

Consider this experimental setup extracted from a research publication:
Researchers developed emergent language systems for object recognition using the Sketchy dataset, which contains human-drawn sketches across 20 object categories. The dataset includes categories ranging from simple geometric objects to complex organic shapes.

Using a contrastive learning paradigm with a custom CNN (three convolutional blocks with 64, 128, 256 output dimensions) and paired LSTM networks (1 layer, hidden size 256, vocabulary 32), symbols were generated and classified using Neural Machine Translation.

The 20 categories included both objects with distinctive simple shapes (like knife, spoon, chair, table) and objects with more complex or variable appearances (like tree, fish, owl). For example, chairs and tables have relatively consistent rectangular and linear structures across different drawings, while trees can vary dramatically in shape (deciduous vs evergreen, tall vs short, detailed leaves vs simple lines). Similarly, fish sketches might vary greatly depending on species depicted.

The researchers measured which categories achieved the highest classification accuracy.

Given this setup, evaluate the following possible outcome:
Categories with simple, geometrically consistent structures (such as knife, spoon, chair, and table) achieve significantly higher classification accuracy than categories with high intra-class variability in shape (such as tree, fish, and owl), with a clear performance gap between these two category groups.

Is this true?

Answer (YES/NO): NO